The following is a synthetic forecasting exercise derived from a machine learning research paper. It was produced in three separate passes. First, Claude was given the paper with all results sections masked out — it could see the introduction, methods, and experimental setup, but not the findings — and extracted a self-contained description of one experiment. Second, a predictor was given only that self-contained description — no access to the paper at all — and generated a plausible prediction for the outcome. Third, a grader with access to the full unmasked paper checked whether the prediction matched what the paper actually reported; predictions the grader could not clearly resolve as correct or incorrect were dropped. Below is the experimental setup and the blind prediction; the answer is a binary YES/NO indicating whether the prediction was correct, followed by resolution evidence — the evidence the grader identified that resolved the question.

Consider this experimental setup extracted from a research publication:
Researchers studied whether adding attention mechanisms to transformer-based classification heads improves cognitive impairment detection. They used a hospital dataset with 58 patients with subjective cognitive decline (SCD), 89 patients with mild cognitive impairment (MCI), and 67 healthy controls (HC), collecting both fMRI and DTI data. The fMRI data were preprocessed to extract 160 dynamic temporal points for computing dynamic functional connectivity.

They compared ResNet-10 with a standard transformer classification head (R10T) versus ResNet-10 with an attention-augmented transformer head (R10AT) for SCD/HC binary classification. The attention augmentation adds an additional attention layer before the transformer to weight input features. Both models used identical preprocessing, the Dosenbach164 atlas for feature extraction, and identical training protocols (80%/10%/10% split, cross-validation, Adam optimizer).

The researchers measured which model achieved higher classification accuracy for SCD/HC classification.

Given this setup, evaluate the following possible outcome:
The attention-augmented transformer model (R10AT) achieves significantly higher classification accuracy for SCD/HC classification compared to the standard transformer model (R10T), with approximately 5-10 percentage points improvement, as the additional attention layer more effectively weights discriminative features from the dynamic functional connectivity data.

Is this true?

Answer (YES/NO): NO